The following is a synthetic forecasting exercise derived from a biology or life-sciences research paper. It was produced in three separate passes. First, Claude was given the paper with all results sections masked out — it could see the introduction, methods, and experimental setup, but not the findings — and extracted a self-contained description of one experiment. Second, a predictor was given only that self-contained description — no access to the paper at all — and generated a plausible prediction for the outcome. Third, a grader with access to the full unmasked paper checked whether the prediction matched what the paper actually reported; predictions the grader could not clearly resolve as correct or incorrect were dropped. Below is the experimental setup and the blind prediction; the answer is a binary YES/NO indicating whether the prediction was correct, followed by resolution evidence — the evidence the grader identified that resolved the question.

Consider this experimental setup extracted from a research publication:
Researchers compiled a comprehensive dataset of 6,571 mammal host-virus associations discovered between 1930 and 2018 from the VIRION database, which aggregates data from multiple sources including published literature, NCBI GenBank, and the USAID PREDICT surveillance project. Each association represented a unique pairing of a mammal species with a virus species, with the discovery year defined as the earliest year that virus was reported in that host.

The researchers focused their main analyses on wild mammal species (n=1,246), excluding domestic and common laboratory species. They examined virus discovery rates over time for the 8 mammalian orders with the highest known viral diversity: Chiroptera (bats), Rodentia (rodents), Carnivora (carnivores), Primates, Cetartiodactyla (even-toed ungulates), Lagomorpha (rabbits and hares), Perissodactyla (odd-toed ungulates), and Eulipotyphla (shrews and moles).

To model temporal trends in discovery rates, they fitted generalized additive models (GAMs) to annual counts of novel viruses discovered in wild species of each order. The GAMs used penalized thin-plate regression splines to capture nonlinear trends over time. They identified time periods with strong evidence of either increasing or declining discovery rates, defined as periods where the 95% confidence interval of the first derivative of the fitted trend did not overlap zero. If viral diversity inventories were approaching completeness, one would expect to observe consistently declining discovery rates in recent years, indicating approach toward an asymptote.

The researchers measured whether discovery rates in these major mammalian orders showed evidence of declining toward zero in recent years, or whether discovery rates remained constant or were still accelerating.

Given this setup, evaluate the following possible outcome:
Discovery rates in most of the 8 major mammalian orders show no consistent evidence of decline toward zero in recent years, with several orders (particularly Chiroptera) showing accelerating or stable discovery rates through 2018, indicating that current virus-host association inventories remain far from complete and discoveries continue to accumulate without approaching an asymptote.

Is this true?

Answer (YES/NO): YES